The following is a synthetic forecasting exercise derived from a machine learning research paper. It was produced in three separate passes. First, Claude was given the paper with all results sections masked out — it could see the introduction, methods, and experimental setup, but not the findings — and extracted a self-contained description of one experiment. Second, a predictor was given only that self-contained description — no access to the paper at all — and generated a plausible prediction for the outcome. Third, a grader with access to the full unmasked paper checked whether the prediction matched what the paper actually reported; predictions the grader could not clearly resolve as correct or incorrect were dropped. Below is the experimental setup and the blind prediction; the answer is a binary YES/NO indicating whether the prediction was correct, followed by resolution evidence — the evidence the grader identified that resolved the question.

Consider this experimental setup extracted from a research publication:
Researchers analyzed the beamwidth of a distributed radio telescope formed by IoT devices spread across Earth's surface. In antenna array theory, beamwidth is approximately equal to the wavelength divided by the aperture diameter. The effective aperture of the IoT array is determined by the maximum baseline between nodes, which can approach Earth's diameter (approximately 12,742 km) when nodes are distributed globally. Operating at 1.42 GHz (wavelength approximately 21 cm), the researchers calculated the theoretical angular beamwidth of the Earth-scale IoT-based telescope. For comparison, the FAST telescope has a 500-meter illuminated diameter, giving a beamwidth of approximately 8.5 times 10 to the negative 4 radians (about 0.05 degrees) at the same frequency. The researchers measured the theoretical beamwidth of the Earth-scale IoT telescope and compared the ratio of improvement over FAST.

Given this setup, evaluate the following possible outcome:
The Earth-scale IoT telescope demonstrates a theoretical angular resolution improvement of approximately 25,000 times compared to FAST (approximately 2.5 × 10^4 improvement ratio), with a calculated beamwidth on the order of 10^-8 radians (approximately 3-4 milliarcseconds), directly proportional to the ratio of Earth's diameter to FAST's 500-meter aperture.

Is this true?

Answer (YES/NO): NO